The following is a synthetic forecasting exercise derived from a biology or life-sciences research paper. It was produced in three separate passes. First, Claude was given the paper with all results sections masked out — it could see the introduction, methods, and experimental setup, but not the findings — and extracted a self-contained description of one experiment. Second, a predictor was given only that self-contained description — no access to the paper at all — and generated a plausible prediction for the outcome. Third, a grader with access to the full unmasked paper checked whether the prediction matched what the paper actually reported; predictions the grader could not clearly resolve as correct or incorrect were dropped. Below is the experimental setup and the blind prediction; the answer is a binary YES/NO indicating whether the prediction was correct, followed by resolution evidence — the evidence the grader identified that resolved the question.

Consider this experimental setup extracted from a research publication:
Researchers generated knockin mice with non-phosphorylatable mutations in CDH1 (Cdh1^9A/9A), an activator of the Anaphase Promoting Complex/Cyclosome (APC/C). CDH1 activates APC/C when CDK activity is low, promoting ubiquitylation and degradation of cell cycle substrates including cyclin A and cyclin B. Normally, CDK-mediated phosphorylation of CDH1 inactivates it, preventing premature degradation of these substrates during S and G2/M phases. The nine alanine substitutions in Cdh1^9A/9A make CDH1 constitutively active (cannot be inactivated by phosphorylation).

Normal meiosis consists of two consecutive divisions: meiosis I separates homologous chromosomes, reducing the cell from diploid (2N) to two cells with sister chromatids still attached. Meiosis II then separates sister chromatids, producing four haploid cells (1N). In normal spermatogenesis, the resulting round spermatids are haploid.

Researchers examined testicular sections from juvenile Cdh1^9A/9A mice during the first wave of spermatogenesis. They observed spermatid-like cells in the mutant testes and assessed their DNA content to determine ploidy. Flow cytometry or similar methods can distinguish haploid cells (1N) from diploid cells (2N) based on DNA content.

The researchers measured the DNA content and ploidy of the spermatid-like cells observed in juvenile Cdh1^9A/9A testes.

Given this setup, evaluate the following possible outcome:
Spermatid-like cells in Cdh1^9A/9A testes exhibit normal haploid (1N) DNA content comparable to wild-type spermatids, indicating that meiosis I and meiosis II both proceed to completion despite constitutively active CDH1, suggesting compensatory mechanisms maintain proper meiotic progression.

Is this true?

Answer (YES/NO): NO